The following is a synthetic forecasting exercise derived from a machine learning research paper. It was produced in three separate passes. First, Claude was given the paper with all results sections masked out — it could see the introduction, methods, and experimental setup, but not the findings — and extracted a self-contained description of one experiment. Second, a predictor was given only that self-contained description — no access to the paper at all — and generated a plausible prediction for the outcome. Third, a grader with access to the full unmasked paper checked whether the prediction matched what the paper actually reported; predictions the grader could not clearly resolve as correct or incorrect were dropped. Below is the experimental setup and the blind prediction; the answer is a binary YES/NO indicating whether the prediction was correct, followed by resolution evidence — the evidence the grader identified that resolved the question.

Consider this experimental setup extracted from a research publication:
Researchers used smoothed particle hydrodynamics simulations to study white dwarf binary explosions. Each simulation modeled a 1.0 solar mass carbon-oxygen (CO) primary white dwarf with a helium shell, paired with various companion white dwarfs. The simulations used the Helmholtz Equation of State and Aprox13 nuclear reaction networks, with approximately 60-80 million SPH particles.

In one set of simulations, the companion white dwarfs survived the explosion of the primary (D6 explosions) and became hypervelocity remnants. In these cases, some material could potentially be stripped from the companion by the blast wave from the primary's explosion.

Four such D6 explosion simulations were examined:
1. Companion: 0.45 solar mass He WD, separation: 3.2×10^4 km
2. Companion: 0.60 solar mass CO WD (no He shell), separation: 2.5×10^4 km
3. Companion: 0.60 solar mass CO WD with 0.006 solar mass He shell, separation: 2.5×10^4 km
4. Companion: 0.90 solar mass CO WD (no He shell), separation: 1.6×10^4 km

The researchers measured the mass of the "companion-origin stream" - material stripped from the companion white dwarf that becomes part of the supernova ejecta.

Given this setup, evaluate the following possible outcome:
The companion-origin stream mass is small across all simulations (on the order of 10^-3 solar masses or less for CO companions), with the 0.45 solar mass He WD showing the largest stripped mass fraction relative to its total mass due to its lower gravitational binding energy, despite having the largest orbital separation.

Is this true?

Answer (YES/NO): YES